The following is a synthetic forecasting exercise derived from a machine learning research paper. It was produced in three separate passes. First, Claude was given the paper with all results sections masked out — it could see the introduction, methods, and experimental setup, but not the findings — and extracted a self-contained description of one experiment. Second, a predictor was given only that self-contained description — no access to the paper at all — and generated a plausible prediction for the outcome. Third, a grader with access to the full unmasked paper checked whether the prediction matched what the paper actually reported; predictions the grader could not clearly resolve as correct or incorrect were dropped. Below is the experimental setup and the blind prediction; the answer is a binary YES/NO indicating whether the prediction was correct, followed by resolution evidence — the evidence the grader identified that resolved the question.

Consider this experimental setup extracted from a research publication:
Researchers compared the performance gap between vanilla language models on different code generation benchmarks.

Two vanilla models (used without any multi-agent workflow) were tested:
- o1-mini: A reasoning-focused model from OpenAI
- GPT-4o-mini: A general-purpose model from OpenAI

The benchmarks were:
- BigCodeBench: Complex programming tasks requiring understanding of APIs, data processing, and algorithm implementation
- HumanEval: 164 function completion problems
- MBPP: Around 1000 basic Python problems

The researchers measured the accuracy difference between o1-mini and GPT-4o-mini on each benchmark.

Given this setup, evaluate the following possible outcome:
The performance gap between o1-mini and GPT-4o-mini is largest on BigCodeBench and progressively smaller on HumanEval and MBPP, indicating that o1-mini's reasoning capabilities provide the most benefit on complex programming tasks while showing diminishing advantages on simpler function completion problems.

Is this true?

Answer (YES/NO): NO